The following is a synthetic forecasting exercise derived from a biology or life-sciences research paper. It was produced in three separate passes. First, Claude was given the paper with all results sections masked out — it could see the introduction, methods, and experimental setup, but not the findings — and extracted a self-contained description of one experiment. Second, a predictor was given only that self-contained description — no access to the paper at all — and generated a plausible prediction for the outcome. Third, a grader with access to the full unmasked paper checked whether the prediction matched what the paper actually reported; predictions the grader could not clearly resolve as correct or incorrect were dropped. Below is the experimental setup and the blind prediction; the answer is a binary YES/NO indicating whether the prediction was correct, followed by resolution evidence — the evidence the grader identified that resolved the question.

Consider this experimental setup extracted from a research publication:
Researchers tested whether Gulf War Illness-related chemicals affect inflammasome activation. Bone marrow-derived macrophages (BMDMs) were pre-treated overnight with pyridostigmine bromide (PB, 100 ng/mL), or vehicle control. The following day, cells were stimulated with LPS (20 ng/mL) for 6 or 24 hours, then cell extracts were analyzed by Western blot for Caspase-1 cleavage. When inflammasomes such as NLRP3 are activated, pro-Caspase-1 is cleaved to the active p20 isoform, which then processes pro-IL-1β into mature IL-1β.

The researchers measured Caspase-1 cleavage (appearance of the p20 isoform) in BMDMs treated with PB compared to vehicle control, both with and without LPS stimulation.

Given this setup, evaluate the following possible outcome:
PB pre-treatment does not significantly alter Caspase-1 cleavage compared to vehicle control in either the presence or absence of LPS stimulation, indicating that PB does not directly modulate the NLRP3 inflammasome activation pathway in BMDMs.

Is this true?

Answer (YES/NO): NO